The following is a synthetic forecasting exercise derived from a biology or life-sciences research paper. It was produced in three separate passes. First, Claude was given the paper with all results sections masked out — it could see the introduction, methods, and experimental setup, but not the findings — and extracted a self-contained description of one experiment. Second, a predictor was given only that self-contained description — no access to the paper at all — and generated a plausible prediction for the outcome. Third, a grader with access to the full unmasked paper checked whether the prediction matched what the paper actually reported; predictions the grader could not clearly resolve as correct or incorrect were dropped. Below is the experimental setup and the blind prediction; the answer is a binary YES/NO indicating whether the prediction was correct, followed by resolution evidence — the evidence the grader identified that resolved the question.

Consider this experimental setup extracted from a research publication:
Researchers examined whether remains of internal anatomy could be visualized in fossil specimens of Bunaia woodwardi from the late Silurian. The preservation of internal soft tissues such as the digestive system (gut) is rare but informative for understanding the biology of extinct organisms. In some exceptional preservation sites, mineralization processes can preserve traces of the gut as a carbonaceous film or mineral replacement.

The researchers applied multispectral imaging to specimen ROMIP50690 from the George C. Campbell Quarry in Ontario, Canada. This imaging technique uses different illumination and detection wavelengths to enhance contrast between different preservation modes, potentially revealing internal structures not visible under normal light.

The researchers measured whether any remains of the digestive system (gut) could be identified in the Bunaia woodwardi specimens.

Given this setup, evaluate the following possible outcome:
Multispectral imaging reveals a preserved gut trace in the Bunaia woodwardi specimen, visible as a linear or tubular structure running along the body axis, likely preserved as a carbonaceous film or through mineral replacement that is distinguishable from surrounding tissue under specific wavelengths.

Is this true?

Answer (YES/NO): YES